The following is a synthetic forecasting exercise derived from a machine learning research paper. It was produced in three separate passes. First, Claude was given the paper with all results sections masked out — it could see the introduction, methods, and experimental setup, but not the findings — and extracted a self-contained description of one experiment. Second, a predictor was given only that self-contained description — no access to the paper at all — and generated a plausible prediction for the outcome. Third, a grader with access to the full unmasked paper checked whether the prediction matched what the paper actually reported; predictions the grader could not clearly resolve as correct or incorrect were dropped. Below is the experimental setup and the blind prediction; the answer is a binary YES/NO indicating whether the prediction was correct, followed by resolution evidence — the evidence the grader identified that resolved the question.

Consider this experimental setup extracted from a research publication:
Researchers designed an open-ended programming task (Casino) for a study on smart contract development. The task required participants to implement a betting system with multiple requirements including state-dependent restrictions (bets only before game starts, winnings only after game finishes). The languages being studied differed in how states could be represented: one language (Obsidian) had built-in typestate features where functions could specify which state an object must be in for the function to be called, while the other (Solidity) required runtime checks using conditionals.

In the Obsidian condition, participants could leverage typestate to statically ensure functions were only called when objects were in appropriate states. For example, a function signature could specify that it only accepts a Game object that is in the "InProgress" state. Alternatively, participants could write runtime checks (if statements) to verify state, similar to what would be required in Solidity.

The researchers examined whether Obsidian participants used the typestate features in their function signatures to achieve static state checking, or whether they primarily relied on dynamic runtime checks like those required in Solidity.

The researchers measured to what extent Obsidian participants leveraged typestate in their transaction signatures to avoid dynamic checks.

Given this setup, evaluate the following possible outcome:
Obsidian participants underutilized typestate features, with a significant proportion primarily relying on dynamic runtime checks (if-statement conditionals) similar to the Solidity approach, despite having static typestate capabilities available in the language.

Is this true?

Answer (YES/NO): YES